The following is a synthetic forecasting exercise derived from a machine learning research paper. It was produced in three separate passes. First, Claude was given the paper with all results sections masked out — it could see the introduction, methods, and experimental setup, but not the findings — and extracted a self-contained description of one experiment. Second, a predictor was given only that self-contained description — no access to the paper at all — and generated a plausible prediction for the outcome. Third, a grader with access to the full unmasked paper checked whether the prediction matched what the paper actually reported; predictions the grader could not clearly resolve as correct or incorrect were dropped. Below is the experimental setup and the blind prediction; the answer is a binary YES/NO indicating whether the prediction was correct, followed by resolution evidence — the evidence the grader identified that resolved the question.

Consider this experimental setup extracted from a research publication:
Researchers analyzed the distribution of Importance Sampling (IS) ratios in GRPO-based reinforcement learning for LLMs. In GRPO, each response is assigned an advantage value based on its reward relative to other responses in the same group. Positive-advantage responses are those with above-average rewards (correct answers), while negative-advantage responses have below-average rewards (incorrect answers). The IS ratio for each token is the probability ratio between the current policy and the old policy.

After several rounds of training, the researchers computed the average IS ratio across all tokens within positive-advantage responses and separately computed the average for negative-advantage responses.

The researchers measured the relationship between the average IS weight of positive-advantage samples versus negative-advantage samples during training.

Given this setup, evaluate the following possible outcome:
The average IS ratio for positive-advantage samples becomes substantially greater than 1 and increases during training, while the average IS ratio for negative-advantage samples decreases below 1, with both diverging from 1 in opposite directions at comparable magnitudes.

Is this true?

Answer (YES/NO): NO